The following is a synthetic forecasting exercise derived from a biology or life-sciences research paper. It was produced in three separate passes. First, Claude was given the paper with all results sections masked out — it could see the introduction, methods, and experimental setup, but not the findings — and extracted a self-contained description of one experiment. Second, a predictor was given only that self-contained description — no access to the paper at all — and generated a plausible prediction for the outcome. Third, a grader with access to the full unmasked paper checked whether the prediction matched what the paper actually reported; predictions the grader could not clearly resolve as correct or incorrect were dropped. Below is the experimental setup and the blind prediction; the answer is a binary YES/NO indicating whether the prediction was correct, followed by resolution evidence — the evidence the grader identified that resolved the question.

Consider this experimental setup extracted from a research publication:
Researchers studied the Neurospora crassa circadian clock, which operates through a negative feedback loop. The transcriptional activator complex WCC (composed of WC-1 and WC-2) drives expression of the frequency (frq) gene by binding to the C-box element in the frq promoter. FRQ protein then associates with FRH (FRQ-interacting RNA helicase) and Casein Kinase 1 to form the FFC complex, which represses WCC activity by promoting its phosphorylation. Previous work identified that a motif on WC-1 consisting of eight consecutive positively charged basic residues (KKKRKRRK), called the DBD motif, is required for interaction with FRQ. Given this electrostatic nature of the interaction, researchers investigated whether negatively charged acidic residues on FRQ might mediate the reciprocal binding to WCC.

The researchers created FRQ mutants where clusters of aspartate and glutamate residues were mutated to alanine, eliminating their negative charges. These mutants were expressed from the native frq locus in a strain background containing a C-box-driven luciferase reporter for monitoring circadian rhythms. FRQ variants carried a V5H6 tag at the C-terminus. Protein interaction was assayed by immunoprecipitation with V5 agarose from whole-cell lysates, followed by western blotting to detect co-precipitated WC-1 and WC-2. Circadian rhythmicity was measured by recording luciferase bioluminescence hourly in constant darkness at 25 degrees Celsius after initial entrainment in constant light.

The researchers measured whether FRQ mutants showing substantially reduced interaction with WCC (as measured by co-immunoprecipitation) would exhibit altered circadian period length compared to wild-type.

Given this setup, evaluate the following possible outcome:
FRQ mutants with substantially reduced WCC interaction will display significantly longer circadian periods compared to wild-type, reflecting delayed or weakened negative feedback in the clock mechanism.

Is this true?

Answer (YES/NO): NO